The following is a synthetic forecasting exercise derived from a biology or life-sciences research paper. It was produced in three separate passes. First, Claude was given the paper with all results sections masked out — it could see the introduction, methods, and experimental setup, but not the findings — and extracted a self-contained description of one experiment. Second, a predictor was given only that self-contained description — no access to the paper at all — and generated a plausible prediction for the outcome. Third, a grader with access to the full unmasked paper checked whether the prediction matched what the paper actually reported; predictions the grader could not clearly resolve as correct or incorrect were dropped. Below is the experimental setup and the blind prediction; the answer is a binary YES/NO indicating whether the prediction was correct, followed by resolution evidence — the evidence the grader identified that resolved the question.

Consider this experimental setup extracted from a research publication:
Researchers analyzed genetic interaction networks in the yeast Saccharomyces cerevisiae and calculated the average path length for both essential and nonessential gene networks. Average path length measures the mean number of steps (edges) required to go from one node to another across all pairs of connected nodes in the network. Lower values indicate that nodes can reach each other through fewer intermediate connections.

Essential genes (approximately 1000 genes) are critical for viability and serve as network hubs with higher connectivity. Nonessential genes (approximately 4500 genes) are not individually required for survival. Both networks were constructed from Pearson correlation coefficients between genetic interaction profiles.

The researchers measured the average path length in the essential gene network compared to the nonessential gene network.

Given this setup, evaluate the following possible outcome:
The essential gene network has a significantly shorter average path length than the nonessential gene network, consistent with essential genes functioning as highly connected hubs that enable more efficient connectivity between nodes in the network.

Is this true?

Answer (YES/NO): NO